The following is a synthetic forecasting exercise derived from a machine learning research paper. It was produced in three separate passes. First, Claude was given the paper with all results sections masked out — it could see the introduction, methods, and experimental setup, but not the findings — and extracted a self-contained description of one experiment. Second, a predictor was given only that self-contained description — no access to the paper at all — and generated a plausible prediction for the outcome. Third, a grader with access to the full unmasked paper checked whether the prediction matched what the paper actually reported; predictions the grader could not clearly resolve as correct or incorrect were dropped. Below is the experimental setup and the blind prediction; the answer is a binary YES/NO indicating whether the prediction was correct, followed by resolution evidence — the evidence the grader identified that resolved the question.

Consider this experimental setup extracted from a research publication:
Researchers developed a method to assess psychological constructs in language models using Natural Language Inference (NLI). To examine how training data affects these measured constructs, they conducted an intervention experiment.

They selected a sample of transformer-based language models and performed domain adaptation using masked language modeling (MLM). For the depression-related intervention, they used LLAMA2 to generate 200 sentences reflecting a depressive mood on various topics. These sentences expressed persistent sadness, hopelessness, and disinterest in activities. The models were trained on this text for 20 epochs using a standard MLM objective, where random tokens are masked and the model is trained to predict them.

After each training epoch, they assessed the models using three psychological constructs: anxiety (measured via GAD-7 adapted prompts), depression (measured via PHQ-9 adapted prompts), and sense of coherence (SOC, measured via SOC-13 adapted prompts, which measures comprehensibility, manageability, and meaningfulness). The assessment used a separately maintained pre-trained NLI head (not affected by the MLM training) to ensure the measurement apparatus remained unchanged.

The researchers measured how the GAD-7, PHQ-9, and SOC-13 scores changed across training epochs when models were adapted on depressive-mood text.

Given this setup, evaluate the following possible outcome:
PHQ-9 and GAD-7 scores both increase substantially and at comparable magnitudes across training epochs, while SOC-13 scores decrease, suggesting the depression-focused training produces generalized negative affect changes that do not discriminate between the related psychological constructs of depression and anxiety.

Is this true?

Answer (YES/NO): NO